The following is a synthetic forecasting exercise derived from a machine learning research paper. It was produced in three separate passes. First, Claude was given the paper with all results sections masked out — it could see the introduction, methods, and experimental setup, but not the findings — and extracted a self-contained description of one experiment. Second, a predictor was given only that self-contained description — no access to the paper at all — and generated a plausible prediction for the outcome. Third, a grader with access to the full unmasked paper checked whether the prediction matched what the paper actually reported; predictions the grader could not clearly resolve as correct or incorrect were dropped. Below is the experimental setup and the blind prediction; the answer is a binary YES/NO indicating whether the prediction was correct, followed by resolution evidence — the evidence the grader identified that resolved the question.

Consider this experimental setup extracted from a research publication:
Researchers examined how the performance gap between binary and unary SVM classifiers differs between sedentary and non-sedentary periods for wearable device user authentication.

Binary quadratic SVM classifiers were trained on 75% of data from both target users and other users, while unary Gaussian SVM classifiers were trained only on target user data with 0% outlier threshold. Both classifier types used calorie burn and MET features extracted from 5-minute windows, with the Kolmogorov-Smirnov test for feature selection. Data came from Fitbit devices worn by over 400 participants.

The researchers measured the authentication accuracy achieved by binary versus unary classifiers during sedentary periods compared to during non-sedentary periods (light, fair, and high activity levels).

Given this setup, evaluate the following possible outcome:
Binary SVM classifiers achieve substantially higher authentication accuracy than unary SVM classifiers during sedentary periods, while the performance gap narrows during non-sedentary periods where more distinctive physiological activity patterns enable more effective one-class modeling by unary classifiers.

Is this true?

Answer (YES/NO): NO